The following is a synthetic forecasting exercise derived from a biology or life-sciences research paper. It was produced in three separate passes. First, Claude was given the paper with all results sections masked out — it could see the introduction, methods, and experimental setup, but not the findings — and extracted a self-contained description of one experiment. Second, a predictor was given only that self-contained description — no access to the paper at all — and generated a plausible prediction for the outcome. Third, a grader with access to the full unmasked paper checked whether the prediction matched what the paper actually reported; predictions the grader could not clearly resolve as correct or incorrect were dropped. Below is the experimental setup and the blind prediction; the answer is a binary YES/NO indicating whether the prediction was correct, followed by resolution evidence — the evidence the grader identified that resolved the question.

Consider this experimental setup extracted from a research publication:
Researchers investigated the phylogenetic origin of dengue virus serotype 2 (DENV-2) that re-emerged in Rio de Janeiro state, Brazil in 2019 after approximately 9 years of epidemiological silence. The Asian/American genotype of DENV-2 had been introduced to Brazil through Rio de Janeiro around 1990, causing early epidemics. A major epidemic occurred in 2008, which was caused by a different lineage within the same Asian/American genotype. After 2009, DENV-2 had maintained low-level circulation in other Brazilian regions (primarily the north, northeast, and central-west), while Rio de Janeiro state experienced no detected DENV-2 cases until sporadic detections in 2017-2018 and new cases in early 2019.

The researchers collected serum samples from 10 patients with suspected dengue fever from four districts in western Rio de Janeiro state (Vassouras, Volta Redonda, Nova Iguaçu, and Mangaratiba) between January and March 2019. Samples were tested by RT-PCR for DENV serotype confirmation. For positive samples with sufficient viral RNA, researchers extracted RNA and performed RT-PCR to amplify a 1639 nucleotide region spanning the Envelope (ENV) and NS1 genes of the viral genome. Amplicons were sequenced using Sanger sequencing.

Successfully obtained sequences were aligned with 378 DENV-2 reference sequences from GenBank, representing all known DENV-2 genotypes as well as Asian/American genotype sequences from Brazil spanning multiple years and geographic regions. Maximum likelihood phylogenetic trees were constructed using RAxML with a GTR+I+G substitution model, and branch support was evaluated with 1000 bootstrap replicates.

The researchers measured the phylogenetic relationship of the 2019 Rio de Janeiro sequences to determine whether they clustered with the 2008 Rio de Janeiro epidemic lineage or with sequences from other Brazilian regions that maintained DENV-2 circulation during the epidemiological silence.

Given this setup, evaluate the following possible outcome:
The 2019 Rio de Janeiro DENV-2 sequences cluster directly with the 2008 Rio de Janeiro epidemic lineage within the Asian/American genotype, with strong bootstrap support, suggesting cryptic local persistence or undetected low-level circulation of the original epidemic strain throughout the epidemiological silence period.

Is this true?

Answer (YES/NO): NO